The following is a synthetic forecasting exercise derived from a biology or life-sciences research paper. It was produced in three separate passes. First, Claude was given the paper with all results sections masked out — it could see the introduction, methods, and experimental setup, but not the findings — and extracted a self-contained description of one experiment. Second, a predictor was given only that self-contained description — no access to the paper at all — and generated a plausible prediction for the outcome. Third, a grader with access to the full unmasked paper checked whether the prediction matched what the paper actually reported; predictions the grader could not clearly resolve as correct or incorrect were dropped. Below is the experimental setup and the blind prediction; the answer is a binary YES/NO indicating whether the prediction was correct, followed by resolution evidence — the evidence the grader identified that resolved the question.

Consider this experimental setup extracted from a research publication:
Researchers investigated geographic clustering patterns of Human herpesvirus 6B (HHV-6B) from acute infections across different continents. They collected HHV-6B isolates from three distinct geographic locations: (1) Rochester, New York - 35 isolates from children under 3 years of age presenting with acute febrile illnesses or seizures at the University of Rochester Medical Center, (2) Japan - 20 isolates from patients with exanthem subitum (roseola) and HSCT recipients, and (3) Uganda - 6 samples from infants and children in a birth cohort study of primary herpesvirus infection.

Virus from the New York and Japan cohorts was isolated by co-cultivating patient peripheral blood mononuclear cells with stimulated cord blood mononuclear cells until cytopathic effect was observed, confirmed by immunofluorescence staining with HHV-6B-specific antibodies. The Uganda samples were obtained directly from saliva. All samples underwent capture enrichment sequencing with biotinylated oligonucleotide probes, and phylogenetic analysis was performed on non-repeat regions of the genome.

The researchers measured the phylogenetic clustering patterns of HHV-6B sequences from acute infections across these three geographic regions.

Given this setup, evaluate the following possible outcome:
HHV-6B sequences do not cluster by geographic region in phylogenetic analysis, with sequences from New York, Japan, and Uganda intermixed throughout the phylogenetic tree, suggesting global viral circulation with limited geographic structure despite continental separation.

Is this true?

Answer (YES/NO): NO